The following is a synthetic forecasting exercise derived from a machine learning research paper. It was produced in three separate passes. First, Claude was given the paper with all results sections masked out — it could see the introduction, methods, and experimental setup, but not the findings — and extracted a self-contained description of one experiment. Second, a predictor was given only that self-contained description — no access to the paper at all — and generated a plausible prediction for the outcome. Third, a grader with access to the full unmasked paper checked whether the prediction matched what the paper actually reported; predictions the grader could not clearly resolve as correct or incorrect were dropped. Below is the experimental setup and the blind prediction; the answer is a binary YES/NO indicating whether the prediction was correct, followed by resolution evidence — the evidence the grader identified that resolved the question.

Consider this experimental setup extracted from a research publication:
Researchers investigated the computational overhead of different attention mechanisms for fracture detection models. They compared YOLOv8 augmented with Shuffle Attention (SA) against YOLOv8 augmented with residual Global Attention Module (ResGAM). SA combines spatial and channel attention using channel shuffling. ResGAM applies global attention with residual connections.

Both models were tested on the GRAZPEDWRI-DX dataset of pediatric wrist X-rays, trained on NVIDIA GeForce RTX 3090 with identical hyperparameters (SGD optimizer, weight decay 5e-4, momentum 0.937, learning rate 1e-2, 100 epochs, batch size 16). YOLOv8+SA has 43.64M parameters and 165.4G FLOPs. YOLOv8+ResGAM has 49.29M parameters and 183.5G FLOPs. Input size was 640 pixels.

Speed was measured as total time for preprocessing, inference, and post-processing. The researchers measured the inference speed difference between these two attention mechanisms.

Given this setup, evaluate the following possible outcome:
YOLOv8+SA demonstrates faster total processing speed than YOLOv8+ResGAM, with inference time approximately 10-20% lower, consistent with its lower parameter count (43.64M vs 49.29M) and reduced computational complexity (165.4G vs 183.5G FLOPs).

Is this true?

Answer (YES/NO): NO